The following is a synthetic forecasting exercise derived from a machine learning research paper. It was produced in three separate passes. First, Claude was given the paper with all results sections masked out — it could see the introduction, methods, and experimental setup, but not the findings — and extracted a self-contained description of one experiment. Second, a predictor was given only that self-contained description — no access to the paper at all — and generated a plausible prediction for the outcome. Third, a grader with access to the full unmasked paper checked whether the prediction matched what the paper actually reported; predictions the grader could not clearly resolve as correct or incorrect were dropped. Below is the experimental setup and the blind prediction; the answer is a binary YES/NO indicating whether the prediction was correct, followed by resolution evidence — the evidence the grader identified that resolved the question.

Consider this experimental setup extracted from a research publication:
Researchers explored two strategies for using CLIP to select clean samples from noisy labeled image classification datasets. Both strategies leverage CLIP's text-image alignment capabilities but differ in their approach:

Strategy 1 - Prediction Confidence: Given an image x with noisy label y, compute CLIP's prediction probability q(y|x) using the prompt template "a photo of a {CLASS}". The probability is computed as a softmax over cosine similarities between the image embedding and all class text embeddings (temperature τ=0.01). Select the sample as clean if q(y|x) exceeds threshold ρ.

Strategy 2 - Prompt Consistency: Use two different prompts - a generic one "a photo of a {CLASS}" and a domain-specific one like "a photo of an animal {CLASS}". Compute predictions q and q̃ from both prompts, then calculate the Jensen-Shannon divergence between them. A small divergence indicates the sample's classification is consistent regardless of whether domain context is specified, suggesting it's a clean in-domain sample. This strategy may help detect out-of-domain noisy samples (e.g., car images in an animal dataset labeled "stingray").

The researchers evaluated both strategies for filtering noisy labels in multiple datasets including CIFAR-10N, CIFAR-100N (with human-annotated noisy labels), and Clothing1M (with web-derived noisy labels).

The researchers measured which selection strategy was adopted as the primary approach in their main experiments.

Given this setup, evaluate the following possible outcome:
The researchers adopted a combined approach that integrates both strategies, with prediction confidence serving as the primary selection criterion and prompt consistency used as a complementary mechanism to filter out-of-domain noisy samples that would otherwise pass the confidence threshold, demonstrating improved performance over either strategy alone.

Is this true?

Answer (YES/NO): NO